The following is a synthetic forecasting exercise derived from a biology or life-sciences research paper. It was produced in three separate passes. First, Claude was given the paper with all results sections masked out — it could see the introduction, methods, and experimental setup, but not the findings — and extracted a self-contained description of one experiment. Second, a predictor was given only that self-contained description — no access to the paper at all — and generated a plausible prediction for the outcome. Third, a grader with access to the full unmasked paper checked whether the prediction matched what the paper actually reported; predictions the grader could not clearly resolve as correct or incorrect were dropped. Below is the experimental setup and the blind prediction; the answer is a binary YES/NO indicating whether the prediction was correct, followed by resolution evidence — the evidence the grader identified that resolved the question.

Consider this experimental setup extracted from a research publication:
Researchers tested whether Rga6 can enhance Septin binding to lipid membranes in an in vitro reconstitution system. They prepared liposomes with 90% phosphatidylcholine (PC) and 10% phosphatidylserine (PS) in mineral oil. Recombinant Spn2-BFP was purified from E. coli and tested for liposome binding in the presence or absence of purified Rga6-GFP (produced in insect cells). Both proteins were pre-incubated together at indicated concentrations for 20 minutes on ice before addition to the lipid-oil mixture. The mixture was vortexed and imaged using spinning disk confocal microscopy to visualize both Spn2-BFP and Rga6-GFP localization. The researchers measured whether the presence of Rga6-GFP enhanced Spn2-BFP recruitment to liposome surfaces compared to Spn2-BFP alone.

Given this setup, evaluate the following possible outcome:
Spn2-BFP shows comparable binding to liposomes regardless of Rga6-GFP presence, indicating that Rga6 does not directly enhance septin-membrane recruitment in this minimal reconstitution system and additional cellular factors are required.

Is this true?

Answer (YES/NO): NO